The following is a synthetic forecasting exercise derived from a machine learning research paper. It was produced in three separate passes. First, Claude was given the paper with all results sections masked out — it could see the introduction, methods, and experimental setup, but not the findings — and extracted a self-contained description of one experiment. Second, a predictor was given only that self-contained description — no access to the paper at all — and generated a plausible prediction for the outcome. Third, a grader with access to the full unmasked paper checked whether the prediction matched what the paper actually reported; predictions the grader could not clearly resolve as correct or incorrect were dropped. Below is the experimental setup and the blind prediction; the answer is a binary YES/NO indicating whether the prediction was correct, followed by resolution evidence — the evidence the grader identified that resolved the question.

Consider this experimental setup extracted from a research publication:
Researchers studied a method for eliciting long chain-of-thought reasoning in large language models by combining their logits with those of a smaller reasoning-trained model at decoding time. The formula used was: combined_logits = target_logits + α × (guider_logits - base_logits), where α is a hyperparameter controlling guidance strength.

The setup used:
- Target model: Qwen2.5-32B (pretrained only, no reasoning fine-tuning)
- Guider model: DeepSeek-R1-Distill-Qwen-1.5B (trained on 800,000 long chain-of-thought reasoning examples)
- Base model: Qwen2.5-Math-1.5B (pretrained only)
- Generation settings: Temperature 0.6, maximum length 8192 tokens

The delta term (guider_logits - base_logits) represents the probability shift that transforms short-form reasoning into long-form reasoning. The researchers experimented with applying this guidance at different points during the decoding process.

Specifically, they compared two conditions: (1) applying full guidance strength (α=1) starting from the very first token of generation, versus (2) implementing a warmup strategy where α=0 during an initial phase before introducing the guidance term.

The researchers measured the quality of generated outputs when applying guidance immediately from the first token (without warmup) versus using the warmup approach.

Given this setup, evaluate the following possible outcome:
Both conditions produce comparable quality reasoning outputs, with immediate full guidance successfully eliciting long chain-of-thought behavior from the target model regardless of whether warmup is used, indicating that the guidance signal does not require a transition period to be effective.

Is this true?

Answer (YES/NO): NO